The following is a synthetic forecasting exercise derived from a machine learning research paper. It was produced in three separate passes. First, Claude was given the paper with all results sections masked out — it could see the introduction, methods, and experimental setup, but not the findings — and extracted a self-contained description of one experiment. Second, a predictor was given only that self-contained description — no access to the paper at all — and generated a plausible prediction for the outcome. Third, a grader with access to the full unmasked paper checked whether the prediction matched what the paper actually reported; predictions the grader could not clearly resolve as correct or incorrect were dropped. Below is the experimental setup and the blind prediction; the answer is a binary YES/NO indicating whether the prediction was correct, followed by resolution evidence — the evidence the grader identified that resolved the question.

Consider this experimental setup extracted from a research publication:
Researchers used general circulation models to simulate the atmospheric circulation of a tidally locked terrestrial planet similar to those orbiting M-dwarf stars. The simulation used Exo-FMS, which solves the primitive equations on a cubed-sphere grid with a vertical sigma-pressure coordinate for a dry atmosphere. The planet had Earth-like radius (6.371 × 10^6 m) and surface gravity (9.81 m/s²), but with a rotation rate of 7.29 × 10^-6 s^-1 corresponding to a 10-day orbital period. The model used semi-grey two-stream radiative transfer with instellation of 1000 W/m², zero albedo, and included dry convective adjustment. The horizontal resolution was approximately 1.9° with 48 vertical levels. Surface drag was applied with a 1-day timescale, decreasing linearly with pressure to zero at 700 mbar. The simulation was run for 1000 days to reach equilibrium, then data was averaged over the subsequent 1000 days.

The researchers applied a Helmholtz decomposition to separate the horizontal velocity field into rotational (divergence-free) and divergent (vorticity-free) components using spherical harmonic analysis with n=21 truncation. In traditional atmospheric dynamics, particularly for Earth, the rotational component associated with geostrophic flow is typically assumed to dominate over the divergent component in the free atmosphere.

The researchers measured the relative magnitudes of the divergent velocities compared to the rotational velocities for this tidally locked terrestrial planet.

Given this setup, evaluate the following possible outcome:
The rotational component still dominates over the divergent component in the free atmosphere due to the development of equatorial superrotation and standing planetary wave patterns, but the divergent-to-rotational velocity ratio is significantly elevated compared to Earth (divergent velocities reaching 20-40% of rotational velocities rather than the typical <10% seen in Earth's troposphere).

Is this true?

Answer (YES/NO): NO